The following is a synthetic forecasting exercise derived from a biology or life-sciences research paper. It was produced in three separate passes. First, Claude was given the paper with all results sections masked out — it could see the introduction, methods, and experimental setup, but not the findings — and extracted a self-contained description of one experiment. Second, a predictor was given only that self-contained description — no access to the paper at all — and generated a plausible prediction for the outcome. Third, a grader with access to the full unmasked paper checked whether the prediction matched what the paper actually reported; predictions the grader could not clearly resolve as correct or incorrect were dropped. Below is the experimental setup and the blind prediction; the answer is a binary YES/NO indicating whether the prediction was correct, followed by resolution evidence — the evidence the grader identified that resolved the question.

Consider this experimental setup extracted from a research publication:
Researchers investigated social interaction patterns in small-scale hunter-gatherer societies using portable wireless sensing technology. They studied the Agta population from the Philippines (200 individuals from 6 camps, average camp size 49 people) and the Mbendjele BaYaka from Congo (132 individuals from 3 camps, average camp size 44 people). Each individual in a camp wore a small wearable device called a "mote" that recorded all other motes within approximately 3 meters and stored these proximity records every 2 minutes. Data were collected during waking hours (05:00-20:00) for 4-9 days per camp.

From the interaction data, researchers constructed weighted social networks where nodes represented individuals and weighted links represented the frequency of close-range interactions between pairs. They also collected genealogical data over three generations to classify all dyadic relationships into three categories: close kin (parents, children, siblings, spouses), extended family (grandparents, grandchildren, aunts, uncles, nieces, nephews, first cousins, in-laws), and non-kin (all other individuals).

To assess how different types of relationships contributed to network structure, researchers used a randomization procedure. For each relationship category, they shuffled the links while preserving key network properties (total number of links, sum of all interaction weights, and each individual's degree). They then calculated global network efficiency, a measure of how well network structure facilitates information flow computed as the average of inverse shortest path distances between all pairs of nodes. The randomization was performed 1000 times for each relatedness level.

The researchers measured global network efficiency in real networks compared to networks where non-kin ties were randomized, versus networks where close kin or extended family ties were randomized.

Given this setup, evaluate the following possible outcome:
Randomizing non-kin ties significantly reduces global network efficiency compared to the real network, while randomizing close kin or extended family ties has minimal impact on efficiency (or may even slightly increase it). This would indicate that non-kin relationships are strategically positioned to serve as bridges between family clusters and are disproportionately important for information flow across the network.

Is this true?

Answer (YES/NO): YES